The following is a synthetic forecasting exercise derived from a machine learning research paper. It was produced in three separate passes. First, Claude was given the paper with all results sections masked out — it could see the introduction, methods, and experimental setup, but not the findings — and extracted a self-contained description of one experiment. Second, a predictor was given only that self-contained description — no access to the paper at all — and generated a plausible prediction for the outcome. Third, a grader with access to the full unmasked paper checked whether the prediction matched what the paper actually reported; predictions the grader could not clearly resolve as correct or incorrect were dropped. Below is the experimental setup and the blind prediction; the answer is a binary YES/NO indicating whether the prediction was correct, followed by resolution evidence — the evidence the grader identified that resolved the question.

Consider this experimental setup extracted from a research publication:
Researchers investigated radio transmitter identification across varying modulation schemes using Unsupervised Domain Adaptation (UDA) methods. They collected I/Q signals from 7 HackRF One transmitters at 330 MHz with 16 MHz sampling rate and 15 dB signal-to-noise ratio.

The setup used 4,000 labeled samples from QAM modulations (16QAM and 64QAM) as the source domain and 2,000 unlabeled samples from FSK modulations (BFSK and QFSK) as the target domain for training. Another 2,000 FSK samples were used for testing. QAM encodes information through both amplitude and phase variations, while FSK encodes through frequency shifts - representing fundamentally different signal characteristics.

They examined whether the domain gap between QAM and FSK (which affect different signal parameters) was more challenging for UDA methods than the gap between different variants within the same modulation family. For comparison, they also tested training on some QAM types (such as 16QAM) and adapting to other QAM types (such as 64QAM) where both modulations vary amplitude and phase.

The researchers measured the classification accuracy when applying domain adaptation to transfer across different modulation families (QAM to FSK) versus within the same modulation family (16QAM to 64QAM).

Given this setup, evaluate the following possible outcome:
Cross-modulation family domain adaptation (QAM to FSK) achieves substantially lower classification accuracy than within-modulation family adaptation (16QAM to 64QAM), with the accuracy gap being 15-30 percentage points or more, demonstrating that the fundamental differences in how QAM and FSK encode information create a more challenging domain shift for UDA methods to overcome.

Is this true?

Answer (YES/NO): YES